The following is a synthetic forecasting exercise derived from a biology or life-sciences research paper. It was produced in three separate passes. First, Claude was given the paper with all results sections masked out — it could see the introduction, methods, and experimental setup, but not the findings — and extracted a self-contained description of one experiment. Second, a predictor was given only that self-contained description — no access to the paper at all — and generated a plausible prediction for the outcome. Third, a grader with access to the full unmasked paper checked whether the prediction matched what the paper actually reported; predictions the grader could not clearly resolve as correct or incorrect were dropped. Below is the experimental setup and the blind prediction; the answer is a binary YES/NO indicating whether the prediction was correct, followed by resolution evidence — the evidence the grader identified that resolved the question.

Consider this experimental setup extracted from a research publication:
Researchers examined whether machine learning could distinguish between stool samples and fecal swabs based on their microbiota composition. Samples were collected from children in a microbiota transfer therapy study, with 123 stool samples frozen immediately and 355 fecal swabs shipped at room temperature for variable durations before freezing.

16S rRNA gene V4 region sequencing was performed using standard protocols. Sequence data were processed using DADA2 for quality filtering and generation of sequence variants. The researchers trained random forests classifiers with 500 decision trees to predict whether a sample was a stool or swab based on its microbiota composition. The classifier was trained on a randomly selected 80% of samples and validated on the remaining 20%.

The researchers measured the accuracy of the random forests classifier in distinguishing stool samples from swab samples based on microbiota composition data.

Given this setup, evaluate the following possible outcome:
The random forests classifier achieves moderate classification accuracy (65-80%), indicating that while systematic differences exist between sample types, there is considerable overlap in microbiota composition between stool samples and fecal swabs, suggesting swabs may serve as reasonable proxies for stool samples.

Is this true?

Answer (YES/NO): NO